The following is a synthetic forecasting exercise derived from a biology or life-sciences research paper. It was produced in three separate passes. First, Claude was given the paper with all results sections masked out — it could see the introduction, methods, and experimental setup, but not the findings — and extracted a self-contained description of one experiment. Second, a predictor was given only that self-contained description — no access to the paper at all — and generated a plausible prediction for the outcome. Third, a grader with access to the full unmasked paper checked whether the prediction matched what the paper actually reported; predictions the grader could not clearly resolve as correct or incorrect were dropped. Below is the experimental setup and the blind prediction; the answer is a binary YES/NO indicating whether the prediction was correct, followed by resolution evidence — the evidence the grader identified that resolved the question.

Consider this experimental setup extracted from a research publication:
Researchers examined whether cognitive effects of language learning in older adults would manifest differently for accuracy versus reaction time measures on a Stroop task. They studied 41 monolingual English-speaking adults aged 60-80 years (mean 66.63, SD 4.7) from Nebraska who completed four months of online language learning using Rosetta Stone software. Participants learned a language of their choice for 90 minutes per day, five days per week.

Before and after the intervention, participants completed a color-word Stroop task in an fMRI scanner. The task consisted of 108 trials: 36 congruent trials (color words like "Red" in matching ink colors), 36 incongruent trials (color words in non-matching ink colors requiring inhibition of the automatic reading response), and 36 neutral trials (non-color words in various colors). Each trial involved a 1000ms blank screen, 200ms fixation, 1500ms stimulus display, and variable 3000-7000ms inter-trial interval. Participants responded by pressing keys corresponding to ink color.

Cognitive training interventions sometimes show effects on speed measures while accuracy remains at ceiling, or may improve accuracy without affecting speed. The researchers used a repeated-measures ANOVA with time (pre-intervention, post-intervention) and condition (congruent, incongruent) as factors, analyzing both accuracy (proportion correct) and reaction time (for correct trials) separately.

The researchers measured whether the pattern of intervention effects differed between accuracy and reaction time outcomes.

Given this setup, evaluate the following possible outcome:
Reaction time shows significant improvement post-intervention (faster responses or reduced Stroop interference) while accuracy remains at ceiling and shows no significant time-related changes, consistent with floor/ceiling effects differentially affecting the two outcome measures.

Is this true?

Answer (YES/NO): NO